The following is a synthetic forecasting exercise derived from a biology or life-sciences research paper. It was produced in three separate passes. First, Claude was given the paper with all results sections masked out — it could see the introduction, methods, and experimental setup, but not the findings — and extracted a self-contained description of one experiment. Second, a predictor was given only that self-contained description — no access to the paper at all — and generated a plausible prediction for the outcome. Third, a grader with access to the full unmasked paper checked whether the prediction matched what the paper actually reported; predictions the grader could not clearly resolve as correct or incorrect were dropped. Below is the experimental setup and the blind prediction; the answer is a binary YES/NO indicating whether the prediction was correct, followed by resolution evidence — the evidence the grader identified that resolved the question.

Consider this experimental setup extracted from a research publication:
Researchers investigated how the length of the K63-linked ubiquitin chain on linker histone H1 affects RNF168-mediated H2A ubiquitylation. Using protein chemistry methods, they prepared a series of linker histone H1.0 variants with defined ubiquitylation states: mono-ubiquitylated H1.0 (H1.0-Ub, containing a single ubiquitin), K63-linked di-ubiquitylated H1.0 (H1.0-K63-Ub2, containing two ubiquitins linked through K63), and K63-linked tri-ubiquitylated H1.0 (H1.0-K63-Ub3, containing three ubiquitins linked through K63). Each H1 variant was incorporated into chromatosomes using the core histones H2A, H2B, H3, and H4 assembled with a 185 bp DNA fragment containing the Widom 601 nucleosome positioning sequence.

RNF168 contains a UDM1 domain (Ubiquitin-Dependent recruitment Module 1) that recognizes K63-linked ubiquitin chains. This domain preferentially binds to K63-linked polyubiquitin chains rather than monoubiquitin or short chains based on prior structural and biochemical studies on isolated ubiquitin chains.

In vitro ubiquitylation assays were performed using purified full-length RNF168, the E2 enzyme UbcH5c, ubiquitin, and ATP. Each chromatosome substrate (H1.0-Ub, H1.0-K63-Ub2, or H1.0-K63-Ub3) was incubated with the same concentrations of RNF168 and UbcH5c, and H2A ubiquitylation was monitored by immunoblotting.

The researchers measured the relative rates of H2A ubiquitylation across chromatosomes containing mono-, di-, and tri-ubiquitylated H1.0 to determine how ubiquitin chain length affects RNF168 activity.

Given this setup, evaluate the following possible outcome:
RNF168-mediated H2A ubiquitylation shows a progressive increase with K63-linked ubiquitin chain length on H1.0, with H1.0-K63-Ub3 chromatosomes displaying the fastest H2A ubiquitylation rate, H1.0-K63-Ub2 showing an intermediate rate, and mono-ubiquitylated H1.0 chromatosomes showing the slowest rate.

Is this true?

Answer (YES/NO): YES